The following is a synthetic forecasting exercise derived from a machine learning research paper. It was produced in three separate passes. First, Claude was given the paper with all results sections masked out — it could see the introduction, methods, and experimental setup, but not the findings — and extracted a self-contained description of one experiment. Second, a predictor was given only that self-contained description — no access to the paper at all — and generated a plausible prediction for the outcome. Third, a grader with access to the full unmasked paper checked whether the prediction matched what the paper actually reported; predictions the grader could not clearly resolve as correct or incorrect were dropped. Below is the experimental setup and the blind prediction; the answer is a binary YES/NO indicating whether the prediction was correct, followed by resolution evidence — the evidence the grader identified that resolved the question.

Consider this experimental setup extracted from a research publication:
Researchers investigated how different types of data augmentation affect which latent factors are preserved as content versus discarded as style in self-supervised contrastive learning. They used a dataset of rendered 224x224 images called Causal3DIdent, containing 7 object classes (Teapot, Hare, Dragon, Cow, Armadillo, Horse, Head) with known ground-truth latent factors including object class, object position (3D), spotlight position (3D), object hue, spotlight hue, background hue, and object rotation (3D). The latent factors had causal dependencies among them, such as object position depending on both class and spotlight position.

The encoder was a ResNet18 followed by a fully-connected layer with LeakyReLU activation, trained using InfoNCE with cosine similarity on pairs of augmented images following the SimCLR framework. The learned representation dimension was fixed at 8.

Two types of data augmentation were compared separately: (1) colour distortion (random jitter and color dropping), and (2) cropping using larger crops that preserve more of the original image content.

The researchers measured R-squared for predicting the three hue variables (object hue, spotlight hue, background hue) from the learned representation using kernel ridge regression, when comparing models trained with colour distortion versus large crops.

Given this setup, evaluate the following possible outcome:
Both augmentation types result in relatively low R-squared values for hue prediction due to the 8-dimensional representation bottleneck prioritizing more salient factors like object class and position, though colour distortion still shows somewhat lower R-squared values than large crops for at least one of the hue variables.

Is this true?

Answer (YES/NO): NO